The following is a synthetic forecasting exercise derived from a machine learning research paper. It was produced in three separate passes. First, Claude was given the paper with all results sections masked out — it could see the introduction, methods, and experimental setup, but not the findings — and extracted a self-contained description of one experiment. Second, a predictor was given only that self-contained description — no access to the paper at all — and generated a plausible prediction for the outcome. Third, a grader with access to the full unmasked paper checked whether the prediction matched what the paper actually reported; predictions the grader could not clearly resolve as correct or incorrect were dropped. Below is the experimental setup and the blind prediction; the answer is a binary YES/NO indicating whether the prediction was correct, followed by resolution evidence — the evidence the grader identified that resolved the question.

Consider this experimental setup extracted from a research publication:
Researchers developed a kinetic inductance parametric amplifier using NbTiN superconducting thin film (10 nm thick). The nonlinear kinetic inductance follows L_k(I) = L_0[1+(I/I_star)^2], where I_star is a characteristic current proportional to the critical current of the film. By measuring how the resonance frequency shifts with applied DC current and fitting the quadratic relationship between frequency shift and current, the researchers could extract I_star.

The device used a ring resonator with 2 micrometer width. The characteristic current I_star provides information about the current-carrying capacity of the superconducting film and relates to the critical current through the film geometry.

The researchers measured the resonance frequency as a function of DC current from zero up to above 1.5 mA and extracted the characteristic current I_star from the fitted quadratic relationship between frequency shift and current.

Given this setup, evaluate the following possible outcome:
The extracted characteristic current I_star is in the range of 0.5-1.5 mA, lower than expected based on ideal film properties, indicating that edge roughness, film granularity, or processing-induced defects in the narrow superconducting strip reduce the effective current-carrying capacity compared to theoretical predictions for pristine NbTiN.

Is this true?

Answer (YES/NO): NO